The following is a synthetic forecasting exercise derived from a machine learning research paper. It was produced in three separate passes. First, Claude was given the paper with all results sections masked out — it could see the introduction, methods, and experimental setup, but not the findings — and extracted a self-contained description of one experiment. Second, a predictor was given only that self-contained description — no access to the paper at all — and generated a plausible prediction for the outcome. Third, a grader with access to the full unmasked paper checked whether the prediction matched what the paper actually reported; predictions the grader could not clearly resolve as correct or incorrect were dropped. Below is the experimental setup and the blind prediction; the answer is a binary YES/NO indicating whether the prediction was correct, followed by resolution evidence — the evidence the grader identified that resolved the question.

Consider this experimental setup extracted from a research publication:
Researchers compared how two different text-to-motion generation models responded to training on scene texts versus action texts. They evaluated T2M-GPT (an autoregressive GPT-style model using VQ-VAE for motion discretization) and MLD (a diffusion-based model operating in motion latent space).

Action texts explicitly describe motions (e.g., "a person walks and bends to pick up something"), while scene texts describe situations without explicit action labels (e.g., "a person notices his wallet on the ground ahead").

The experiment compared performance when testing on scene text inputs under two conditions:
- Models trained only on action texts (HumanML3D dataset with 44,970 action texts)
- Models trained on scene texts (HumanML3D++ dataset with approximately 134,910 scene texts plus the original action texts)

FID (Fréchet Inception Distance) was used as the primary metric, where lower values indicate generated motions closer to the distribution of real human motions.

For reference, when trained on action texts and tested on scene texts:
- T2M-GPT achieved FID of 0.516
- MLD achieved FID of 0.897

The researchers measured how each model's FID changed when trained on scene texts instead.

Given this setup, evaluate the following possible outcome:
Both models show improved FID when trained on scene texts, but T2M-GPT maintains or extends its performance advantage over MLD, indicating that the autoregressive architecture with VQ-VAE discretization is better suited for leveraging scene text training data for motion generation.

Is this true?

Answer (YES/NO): NO